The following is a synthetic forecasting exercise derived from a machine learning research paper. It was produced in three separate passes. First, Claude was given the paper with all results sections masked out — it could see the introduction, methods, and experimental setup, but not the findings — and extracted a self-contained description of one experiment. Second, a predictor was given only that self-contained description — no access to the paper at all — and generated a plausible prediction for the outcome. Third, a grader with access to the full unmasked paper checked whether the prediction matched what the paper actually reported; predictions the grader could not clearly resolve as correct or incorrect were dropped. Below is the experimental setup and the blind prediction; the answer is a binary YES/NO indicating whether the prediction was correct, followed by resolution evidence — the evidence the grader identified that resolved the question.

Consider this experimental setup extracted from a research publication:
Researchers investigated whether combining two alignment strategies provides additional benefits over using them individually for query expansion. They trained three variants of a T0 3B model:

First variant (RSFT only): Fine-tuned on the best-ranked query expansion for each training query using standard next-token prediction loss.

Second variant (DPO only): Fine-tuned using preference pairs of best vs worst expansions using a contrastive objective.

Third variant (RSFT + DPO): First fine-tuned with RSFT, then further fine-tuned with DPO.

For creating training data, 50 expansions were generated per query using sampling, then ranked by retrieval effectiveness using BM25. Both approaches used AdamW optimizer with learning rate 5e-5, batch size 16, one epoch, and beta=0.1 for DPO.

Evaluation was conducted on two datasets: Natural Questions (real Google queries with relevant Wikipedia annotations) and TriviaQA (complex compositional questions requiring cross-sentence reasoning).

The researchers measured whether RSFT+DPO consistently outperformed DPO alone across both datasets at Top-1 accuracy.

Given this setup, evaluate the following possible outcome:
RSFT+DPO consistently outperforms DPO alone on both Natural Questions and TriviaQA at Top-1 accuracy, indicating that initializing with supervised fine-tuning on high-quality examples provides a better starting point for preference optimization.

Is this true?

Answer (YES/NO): NO